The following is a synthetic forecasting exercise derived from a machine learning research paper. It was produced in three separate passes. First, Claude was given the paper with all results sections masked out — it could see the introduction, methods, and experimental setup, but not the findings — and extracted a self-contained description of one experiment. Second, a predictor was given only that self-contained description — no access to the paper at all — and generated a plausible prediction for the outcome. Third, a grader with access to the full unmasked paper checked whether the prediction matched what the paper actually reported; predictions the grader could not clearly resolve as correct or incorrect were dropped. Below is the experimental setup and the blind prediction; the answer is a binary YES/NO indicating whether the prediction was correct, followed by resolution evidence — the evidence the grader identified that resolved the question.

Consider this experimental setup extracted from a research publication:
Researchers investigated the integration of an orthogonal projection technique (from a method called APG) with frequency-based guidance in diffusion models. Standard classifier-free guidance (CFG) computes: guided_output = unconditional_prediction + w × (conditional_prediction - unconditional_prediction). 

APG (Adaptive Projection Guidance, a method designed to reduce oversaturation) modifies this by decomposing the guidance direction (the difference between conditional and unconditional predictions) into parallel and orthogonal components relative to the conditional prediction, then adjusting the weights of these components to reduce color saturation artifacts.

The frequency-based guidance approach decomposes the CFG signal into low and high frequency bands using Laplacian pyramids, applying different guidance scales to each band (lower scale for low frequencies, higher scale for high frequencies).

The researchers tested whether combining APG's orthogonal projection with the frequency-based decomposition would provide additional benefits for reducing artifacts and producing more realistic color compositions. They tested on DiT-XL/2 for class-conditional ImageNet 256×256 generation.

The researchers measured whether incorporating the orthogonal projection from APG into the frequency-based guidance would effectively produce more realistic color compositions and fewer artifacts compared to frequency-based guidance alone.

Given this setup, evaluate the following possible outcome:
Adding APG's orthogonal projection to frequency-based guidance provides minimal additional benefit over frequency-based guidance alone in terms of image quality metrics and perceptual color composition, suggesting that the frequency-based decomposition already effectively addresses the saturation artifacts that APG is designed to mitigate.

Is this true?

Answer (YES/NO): NO